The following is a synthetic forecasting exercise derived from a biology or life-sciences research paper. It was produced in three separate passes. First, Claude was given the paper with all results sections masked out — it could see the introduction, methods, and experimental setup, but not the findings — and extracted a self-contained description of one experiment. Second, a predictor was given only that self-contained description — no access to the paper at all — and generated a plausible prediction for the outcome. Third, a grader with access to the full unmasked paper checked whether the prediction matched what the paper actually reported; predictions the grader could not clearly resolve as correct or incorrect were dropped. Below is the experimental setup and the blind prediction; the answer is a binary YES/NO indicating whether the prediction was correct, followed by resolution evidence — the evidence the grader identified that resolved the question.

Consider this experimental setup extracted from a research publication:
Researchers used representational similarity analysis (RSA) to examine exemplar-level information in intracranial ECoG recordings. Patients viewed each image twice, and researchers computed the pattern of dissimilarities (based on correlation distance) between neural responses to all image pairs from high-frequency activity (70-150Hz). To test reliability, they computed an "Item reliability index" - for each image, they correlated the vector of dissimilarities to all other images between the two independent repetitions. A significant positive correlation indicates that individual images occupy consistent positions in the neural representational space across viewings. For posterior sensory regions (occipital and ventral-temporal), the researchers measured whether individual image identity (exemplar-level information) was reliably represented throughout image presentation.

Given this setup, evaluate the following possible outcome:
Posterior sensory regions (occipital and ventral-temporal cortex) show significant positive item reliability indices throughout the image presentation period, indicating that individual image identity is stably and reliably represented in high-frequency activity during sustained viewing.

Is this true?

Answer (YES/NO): YES